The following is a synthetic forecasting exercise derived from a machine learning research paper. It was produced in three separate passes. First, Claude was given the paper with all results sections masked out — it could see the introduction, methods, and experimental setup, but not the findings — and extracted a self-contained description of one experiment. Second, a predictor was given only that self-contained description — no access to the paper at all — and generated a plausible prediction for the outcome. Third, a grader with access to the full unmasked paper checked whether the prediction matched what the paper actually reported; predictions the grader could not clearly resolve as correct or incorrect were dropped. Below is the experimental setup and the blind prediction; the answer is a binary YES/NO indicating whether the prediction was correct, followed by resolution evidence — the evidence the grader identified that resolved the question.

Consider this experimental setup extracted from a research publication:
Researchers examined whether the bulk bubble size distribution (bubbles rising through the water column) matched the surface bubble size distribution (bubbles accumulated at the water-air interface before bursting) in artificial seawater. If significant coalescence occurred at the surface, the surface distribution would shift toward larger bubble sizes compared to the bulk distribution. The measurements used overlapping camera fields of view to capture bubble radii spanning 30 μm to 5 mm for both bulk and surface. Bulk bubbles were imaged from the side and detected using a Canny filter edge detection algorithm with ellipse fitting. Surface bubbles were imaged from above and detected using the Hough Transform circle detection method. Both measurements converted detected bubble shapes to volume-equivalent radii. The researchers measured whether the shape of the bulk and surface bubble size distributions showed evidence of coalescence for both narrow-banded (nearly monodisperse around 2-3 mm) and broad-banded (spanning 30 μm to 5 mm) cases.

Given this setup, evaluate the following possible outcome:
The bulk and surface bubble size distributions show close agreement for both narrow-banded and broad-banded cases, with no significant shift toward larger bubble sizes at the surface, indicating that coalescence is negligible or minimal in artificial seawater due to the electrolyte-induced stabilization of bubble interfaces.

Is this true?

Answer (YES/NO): YES